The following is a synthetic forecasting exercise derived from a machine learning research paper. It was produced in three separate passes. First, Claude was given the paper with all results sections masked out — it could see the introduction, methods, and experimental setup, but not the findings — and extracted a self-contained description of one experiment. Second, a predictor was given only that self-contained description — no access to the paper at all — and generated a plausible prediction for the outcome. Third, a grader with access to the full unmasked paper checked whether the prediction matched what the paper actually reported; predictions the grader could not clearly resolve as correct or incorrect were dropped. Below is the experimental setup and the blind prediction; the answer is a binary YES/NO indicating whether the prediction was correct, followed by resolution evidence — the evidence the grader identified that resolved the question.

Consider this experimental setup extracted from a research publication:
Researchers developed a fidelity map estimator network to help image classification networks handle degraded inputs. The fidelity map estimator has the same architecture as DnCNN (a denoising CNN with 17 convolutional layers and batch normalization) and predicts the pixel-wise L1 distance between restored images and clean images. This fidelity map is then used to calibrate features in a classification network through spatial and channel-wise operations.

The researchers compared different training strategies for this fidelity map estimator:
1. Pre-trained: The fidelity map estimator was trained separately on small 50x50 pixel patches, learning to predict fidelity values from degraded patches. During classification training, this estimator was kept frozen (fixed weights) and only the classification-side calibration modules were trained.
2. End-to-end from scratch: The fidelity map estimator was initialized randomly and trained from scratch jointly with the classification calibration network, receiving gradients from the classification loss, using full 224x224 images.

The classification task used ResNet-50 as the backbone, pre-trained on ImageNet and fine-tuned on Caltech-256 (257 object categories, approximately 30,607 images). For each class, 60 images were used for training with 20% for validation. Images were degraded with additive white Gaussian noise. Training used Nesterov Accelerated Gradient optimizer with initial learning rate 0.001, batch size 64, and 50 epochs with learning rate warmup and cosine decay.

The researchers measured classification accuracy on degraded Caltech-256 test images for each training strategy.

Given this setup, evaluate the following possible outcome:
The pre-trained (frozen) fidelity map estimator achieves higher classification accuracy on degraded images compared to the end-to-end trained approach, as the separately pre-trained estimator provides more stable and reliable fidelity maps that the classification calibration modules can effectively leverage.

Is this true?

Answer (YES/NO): YES